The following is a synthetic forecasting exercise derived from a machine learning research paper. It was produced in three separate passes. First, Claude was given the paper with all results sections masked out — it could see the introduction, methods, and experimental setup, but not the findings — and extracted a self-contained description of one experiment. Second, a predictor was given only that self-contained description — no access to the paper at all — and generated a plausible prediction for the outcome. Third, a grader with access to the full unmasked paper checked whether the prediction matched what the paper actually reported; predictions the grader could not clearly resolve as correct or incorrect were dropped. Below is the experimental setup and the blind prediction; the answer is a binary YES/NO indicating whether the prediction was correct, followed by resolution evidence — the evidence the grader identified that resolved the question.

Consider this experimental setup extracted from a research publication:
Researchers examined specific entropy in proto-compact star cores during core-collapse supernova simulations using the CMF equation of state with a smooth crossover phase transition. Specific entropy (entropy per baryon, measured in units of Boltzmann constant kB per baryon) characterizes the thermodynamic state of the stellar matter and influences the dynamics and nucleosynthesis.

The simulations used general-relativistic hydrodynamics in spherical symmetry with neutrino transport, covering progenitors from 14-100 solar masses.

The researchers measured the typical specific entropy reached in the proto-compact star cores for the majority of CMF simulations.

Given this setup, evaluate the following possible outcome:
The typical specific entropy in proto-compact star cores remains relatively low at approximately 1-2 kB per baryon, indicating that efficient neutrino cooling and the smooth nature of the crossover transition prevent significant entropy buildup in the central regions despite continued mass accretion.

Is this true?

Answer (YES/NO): NO